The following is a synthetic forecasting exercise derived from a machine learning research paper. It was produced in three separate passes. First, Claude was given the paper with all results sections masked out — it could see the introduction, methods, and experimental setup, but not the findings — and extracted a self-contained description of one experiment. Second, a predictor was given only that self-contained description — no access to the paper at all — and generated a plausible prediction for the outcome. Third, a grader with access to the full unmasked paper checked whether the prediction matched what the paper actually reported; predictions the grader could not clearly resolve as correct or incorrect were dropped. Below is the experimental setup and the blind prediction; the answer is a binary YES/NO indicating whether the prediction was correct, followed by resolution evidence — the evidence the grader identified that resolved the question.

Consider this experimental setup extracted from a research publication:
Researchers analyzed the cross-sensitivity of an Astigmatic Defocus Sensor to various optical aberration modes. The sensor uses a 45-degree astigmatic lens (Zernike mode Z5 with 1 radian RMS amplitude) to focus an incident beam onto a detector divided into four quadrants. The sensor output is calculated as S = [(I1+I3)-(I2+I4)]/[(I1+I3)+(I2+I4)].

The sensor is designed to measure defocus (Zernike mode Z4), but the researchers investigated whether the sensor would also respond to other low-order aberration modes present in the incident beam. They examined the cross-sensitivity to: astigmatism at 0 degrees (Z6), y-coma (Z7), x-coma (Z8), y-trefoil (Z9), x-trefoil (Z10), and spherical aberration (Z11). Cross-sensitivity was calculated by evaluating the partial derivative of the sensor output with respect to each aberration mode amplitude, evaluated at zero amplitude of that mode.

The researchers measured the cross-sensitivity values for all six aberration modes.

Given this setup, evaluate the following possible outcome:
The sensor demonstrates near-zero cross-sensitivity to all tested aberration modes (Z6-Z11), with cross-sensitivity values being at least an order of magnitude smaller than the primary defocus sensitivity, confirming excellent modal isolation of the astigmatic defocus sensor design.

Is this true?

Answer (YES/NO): NO